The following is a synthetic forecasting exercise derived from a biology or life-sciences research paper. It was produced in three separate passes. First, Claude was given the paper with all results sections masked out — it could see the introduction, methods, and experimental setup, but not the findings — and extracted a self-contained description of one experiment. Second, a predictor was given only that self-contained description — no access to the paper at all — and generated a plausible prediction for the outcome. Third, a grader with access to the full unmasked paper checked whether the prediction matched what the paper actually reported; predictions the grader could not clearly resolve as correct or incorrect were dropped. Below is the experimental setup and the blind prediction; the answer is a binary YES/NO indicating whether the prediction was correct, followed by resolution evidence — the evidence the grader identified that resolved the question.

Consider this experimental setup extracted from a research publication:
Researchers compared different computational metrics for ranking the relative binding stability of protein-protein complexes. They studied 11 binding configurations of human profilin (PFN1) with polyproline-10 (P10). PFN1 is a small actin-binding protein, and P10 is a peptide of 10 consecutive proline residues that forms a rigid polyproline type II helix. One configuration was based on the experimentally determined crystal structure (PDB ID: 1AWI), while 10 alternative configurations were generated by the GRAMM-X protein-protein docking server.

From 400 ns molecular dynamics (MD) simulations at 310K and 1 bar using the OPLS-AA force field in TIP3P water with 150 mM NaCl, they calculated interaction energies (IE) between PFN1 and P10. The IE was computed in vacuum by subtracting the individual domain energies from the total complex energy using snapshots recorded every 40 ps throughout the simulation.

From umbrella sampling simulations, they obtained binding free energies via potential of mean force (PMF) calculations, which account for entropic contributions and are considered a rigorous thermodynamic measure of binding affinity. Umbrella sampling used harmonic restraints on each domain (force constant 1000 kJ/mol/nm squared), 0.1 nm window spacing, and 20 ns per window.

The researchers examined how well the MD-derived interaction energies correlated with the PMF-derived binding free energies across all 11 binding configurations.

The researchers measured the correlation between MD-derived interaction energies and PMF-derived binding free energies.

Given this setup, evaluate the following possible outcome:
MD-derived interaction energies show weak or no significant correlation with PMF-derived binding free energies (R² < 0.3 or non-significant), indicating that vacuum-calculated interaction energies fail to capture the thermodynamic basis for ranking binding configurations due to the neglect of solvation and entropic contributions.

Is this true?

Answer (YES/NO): YES